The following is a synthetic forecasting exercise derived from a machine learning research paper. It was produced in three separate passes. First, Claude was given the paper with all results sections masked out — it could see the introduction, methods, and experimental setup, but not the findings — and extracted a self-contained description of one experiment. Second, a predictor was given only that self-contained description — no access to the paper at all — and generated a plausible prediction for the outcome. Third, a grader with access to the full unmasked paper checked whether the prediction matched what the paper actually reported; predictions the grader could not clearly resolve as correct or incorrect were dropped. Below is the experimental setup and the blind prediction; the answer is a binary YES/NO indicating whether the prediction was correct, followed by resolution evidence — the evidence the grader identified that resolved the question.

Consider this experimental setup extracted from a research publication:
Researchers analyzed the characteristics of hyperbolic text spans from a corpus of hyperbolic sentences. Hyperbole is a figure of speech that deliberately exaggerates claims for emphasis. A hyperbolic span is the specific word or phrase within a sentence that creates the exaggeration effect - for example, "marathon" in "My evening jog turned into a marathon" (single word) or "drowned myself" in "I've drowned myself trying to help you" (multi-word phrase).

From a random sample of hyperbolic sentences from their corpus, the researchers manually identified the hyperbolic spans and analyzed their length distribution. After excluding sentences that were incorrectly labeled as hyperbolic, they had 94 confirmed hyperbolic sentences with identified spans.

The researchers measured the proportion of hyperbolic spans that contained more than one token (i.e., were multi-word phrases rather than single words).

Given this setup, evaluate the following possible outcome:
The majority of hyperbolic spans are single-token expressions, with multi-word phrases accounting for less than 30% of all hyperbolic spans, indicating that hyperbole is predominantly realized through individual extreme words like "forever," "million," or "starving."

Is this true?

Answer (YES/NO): NO